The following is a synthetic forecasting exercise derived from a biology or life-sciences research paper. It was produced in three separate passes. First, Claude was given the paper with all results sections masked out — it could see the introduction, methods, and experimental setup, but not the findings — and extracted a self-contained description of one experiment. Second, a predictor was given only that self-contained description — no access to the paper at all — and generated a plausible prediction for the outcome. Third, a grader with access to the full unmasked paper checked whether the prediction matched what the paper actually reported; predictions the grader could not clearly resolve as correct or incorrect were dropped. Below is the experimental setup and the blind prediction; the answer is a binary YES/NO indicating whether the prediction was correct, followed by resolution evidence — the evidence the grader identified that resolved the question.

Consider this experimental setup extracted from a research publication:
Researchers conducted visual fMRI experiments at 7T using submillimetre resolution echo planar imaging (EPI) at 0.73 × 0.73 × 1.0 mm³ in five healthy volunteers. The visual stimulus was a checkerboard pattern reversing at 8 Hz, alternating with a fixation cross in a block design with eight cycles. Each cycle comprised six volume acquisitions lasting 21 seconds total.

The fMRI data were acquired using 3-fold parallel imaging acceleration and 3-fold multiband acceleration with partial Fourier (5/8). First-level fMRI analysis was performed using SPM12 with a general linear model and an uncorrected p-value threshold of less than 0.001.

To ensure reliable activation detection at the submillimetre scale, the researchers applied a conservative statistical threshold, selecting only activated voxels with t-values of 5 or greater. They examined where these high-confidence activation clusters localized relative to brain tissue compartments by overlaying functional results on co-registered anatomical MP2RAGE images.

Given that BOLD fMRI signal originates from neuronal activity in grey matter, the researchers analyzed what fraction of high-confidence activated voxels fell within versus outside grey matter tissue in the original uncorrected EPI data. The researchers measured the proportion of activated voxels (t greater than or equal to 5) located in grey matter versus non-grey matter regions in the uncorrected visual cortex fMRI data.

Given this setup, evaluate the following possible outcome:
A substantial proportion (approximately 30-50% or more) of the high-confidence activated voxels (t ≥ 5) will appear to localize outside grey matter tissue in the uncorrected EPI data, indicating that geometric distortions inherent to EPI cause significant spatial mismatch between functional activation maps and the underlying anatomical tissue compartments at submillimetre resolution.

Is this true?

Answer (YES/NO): NO